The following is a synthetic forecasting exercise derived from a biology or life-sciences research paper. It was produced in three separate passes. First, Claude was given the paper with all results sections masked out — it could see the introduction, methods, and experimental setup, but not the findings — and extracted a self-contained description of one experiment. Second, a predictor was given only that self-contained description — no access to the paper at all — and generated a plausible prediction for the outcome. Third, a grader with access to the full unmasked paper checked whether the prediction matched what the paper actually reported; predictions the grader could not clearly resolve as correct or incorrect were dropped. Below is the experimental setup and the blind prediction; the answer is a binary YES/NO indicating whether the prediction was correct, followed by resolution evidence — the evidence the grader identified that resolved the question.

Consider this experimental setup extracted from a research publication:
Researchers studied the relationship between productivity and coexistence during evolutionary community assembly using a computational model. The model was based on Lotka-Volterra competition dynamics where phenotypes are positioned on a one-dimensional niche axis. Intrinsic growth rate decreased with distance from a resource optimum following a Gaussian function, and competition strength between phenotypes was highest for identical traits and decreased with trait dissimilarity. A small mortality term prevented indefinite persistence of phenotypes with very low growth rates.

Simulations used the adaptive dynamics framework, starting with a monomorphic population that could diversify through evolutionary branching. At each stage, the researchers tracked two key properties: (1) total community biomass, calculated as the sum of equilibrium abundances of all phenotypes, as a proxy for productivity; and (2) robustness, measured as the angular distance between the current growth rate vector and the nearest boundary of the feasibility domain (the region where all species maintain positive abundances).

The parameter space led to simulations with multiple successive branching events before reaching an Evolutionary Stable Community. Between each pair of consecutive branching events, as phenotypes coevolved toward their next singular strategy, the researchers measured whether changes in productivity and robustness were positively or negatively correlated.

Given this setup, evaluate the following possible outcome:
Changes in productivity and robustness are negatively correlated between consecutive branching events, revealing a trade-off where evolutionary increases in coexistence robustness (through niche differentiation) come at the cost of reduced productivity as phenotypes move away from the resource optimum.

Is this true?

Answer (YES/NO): NO